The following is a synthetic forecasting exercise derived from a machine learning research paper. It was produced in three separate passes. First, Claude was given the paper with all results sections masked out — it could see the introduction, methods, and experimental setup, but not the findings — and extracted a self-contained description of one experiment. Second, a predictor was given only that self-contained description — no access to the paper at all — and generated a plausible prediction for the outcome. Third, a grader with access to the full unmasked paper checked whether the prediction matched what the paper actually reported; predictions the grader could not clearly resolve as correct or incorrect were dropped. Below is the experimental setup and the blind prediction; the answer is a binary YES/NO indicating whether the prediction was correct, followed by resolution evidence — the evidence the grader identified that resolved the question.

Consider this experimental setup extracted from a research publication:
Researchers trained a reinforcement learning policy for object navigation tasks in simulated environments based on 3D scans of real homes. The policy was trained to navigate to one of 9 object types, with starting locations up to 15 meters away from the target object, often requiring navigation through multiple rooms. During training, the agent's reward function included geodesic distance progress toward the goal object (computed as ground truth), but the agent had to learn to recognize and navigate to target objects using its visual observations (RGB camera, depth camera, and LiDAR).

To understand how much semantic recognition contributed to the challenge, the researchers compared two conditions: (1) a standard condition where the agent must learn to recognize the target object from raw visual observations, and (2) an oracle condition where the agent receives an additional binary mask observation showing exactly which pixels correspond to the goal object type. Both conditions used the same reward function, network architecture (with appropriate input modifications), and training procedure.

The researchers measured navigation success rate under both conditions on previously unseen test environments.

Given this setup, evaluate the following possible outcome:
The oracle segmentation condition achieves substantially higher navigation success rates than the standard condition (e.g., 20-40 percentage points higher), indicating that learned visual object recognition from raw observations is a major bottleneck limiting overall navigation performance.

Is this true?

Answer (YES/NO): YES